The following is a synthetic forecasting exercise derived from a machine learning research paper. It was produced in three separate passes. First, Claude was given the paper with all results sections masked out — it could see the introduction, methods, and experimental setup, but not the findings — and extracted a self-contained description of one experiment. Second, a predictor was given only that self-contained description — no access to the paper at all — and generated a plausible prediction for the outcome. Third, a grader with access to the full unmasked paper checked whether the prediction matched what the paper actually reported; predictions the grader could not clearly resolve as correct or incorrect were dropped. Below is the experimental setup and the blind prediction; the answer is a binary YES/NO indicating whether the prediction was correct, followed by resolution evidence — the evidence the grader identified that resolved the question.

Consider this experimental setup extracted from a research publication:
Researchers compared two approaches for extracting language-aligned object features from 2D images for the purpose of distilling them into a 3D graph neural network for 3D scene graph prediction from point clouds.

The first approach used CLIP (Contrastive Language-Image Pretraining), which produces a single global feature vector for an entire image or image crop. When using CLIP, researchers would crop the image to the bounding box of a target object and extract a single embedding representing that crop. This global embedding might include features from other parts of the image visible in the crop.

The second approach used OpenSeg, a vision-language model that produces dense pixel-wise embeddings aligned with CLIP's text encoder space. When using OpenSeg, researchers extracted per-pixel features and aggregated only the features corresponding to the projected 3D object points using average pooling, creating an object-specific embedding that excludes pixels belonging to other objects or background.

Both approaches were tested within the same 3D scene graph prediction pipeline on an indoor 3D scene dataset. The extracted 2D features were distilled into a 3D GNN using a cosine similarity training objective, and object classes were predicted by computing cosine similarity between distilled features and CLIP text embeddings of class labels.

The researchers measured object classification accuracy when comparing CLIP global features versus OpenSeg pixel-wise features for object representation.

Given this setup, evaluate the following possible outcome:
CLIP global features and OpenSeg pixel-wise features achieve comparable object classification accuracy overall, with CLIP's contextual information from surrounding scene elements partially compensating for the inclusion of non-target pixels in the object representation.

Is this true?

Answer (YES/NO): NO